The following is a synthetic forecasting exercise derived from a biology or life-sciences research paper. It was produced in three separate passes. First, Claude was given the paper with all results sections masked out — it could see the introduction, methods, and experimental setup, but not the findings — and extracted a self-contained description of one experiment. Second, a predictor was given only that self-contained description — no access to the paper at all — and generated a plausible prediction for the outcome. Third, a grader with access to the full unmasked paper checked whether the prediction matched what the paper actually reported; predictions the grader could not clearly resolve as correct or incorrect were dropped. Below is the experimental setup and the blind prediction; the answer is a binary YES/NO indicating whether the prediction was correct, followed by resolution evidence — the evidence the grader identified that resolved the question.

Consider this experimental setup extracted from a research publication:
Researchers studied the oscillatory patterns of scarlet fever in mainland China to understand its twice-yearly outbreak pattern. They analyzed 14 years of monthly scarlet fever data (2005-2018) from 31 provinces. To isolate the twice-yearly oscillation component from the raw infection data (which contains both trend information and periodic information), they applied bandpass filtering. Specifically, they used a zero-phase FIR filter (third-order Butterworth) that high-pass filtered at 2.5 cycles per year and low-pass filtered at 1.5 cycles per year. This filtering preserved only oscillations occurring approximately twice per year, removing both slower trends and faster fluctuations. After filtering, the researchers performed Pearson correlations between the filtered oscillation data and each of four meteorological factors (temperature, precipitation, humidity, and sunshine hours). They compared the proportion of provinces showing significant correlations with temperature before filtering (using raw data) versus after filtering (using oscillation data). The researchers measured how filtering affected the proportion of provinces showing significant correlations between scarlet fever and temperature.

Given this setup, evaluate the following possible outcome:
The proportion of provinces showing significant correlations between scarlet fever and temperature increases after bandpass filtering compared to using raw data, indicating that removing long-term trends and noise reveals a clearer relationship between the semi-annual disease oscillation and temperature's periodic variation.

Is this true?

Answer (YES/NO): YES